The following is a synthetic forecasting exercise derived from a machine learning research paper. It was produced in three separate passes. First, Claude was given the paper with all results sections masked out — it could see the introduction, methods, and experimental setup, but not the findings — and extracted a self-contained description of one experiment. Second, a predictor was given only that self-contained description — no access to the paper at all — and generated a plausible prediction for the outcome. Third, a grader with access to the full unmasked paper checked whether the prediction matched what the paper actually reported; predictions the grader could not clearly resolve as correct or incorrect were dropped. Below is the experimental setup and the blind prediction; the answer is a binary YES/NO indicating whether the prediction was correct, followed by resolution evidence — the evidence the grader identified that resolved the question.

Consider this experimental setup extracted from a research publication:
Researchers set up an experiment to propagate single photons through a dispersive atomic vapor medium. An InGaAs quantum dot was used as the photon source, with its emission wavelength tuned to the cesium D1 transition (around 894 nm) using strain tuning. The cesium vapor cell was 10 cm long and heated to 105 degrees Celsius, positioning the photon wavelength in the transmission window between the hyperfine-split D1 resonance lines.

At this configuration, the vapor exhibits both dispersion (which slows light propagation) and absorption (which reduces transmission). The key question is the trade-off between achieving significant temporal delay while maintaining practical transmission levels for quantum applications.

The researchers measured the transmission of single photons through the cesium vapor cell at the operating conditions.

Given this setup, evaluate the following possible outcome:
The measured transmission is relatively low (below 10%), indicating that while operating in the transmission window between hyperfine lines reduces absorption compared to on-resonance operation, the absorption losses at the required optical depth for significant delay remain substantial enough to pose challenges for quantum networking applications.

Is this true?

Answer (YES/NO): NO